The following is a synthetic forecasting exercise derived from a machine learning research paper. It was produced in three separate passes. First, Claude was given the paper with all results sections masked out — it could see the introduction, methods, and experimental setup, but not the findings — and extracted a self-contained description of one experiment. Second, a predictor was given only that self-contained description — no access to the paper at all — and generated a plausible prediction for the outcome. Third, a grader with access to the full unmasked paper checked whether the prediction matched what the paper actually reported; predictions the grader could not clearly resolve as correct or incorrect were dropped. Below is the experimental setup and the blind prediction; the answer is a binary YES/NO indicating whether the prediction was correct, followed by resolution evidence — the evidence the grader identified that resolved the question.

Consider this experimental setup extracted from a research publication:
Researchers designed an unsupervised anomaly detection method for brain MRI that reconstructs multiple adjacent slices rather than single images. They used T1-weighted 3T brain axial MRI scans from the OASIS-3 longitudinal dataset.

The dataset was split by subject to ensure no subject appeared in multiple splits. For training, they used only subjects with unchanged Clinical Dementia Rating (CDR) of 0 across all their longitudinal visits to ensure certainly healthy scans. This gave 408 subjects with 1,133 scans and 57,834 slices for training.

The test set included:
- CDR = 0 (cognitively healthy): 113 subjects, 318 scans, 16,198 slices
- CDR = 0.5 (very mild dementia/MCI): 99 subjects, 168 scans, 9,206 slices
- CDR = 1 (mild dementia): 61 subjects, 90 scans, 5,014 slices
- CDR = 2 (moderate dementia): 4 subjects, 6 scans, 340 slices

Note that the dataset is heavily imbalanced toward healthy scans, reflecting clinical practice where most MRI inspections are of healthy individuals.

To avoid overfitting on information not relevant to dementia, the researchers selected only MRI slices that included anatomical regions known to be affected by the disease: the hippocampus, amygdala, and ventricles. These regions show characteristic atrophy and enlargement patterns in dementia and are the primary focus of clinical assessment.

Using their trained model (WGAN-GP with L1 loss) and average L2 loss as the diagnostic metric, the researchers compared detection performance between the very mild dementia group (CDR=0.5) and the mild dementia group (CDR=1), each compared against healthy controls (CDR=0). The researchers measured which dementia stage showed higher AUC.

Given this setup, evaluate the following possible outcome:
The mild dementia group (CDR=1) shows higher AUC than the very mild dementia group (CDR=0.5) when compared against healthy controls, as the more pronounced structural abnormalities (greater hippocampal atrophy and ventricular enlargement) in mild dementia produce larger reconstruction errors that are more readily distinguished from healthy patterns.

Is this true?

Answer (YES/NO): YES